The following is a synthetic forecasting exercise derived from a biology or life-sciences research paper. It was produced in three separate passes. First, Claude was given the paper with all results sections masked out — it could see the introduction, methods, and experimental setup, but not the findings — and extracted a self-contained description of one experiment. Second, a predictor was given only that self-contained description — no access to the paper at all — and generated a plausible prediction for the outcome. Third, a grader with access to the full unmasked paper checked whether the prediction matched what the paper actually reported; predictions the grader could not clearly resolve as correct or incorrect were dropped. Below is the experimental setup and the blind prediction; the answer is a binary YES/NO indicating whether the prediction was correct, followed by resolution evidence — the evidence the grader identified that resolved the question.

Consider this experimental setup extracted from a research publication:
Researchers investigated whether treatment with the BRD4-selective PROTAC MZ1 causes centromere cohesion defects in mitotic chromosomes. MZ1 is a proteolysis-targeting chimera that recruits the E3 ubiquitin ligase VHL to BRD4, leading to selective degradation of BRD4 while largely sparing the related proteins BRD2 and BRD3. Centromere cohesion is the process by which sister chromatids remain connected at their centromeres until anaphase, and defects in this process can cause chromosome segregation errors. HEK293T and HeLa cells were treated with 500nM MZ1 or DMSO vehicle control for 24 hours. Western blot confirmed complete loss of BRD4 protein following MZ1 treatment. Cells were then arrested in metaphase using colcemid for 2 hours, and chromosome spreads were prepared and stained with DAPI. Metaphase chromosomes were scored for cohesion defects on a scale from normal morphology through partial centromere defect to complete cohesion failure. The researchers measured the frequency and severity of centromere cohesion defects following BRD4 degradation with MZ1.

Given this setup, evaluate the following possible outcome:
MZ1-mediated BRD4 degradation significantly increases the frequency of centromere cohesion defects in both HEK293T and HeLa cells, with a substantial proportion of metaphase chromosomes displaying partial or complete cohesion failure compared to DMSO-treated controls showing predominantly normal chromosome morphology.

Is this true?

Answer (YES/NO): YES